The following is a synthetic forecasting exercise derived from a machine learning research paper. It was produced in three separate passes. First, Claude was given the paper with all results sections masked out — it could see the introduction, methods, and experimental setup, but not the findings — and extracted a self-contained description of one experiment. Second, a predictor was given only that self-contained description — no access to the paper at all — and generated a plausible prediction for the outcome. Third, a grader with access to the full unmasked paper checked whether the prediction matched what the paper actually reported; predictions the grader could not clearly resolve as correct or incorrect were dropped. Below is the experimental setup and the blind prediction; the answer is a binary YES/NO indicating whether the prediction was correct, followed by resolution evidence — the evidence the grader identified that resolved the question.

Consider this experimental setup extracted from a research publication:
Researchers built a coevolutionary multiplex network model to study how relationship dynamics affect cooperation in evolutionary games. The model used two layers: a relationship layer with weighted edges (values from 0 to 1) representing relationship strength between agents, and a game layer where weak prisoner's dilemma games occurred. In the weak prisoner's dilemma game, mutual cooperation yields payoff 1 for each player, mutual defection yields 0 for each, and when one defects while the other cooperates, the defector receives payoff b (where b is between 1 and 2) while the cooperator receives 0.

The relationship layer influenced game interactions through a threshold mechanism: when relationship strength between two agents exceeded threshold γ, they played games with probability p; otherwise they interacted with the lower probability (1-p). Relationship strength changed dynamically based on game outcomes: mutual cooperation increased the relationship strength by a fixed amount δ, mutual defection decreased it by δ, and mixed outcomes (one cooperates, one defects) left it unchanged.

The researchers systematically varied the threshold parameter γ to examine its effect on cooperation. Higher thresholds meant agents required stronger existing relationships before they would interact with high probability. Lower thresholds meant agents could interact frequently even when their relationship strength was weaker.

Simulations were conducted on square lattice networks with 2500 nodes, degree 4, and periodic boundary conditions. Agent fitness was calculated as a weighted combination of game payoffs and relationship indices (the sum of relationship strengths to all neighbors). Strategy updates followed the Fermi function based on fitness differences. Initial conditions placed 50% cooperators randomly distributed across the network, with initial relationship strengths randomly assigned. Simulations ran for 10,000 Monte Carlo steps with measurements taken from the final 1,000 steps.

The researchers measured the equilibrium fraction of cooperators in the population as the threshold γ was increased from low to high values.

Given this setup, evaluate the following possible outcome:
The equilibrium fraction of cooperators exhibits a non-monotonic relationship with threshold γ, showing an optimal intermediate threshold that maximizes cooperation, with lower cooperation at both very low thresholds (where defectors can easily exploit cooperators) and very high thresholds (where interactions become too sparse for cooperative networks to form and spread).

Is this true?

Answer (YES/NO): NO